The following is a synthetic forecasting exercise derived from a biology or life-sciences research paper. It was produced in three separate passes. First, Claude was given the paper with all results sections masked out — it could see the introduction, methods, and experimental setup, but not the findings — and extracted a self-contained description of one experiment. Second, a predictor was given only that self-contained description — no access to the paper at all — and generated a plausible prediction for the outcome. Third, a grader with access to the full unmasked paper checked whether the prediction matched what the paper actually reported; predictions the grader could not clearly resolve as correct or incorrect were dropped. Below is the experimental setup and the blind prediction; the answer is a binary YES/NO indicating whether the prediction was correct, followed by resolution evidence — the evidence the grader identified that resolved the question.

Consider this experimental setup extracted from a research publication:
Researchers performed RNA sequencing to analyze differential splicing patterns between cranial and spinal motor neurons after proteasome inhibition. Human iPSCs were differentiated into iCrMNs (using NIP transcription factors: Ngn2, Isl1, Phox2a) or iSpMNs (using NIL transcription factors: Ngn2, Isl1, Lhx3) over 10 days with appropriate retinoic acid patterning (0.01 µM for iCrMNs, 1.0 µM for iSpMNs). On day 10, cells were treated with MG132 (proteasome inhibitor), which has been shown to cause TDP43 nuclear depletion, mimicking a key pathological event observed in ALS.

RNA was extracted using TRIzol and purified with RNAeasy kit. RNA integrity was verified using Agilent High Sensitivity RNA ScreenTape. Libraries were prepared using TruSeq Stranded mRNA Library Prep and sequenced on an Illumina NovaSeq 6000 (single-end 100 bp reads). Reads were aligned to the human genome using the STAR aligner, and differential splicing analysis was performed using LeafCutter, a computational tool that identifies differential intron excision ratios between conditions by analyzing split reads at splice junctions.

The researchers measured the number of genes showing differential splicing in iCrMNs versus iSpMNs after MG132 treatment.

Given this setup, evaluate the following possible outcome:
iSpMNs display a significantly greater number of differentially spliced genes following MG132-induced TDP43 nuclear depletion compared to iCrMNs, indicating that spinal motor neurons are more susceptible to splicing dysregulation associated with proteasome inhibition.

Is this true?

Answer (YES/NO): YES